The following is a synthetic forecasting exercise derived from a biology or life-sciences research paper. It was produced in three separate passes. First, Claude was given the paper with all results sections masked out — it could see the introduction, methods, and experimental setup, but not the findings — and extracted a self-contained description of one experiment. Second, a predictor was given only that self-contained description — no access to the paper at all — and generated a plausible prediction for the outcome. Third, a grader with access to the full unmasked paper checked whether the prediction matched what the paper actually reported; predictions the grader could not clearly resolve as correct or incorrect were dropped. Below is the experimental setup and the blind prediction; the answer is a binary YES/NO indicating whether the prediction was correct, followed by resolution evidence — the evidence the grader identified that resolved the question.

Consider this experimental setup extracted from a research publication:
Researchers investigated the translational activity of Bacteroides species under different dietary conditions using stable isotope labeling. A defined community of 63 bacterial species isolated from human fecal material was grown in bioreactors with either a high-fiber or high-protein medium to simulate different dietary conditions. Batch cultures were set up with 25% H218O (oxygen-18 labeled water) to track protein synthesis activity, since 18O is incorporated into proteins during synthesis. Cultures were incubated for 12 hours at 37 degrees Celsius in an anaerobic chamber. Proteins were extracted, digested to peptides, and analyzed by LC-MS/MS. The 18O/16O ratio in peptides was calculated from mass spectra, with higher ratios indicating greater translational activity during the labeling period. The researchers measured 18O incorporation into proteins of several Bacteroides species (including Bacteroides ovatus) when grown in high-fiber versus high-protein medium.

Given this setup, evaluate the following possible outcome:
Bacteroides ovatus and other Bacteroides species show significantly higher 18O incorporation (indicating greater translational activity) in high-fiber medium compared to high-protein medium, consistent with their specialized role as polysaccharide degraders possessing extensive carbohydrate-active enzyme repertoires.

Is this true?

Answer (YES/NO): NO